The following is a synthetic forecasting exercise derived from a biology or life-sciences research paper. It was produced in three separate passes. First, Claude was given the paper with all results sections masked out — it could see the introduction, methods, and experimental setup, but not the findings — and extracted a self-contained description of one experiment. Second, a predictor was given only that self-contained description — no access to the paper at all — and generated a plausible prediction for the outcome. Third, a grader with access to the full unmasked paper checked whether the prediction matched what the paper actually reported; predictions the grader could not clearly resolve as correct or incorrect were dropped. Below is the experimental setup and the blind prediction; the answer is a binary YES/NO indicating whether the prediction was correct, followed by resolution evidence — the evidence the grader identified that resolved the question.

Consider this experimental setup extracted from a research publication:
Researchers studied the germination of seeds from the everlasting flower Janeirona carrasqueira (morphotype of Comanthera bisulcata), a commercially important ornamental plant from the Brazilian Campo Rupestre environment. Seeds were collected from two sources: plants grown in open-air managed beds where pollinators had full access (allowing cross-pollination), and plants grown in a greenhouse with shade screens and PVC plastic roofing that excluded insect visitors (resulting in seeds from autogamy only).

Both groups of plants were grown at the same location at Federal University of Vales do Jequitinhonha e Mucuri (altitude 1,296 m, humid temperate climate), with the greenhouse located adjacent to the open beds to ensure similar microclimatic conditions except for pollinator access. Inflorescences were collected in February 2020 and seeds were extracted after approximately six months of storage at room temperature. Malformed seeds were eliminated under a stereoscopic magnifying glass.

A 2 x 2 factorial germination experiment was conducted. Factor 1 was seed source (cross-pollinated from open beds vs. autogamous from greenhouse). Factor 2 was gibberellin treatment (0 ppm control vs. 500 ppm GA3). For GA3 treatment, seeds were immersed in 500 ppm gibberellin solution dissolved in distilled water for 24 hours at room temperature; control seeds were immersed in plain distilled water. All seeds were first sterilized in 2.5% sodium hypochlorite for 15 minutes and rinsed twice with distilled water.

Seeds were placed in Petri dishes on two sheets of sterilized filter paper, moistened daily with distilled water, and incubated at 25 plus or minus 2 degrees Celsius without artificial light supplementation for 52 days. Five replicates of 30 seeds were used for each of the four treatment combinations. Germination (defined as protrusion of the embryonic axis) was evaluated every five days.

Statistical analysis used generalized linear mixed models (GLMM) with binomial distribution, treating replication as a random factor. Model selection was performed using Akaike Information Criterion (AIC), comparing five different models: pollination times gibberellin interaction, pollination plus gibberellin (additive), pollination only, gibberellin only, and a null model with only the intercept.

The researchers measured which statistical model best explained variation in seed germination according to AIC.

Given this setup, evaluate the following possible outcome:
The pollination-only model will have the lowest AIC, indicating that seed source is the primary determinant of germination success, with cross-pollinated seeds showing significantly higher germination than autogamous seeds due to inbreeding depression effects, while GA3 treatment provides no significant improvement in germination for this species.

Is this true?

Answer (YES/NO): YES